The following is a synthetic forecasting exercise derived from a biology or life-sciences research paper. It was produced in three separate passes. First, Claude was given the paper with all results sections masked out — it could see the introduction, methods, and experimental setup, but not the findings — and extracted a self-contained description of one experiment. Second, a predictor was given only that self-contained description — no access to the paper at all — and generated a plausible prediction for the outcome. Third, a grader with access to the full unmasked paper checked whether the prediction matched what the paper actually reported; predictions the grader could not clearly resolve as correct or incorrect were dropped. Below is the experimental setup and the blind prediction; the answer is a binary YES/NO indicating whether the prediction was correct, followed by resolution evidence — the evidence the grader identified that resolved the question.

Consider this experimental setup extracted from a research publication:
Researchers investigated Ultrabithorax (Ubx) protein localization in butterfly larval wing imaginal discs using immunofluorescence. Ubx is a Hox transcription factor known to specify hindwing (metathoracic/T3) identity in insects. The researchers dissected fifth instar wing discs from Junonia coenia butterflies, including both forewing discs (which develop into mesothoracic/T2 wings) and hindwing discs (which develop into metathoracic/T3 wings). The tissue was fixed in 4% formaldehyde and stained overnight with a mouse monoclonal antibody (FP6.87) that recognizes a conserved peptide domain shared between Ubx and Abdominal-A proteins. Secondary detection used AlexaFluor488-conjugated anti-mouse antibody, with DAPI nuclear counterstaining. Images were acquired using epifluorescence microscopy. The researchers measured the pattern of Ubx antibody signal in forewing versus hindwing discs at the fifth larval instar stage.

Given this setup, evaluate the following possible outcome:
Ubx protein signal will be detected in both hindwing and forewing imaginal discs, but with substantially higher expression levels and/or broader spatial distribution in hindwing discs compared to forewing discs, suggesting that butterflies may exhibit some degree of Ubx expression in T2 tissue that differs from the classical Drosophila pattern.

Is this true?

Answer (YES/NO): NO